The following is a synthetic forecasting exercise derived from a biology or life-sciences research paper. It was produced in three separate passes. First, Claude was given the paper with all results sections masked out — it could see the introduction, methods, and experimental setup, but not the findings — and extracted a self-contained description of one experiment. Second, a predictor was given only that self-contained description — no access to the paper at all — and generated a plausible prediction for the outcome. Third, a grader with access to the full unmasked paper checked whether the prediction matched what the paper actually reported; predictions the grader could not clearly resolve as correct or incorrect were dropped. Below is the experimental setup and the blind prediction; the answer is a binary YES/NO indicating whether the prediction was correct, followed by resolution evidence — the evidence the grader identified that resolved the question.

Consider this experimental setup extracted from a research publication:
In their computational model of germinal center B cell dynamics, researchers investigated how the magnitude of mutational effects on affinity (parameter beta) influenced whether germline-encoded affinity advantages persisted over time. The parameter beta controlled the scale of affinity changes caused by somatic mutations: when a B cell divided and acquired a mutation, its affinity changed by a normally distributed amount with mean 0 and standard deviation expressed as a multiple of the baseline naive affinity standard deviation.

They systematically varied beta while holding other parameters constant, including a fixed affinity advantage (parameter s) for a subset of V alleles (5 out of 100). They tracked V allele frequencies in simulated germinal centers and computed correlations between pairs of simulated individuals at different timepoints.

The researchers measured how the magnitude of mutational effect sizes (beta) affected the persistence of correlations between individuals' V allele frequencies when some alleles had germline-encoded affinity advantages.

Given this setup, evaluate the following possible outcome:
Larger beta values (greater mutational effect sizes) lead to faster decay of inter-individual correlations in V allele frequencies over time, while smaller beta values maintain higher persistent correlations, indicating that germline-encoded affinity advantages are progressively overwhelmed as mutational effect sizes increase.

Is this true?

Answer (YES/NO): YES